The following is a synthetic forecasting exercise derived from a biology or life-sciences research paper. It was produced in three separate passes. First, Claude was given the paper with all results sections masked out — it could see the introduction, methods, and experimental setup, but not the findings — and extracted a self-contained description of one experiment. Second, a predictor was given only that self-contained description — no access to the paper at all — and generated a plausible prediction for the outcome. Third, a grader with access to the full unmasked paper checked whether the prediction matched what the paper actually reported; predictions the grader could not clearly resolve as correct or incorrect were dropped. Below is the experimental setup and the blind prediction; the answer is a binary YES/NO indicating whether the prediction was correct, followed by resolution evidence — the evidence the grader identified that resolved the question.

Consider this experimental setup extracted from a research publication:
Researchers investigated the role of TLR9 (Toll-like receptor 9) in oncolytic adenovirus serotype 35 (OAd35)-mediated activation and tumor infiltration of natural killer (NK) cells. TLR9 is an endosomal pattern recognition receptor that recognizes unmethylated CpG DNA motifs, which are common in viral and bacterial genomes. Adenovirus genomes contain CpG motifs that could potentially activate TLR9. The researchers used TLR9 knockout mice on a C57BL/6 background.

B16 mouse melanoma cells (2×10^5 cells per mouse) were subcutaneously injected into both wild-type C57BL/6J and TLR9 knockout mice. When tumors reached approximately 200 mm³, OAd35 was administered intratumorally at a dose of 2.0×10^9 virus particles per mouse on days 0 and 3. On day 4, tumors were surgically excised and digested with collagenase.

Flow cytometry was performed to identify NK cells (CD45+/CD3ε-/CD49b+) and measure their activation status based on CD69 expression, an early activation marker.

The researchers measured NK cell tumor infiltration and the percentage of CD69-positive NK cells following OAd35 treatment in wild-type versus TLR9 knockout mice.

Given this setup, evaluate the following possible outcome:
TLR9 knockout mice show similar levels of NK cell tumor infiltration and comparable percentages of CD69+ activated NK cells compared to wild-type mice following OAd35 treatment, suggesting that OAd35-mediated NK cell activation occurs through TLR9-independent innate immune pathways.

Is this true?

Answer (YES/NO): NO